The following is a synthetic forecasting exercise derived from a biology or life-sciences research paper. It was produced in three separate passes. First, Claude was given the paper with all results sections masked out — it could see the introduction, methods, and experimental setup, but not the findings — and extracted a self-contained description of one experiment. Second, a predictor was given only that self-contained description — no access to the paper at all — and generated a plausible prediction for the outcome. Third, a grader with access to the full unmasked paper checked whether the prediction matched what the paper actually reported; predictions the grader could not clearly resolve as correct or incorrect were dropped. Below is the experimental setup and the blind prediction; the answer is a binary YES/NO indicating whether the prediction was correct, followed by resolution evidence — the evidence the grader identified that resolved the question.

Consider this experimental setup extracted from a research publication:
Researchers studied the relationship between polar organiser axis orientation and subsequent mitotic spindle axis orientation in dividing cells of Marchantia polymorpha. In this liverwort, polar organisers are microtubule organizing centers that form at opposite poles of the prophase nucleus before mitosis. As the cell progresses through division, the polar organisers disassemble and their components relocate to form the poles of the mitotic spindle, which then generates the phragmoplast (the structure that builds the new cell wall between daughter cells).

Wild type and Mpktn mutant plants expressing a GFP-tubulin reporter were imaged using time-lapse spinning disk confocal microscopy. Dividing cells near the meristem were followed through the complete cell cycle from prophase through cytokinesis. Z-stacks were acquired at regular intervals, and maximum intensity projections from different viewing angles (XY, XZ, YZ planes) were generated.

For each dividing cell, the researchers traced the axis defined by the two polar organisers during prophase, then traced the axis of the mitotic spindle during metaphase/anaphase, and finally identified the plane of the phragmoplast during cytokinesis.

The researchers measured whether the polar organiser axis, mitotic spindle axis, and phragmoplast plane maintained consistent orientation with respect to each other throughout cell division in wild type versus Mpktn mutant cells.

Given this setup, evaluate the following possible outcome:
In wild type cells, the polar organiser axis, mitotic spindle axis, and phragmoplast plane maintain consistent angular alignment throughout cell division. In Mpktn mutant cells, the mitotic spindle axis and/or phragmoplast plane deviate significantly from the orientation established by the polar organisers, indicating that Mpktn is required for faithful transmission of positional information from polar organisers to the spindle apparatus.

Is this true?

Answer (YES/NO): YES